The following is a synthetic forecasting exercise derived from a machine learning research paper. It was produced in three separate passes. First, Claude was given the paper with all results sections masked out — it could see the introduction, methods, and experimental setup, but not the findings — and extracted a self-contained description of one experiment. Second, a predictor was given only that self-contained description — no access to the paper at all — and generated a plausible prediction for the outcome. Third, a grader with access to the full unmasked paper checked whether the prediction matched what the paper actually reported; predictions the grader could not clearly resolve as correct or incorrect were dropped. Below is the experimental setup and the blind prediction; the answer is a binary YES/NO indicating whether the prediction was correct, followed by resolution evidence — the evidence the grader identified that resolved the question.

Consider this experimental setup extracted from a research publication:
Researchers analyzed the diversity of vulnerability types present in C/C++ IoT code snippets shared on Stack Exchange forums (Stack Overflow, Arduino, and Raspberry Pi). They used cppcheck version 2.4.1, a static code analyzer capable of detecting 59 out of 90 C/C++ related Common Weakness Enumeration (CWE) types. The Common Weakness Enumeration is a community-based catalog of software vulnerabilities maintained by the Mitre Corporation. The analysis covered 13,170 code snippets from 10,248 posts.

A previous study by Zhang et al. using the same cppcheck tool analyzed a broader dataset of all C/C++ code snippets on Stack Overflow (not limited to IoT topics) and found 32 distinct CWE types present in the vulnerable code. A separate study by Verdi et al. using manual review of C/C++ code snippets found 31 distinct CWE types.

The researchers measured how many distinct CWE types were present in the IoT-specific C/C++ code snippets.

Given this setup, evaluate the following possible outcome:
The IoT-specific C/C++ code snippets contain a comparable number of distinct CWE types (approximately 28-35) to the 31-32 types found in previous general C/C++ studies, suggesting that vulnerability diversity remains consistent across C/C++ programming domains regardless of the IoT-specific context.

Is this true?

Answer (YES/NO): YES